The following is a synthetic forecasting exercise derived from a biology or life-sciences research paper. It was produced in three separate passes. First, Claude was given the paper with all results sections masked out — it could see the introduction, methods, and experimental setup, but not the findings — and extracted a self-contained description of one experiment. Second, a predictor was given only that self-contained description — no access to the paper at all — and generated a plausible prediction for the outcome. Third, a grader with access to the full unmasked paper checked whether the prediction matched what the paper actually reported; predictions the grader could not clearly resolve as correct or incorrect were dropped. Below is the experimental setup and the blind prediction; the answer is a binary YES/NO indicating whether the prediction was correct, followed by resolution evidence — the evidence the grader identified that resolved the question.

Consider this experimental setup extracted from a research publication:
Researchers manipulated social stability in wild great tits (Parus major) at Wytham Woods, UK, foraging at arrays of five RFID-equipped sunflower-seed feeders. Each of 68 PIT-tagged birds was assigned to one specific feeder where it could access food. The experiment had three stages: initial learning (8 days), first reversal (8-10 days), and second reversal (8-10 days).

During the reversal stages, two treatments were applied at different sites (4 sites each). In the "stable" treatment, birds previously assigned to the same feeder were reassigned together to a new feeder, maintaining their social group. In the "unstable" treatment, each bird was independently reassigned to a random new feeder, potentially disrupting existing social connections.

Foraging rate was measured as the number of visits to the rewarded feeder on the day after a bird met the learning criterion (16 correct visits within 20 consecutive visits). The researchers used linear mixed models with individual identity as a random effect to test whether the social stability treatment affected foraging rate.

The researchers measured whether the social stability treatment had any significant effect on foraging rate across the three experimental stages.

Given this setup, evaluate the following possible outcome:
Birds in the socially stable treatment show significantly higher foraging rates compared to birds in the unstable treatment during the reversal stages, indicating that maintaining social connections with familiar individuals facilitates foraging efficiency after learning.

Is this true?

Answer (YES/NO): NO